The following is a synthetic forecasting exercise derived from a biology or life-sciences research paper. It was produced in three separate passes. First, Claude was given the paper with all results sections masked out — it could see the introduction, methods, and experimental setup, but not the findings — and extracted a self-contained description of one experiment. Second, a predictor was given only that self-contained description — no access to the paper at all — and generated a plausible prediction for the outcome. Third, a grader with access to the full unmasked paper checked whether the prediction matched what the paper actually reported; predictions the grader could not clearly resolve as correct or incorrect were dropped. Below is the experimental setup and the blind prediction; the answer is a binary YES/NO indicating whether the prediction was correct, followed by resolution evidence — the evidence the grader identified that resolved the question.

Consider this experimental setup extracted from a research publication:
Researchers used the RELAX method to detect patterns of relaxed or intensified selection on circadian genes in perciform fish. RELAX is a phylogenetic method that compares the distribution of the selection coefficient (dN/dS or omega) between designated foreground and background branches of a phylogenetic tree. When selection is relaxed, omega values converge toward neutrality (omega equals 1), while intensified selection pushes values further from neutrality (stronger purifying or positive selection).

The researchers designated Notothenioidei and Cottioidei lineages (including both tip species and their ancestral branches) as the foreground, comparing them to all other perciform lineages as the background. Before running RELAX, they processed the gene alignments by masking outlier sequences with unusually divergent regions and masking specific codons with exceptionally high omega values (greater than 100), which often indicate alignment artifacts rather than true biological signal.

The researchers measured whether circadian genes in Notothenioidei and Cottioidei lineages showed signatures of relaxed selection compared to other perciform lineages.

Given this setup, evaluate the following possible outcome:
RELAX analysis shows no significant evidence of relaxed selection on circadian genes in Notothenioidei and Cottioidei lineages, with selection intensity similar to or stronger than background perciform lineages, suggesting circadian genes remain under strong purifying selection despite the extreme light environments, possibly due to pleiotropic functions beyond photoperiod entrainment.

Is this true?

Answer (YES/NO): NO